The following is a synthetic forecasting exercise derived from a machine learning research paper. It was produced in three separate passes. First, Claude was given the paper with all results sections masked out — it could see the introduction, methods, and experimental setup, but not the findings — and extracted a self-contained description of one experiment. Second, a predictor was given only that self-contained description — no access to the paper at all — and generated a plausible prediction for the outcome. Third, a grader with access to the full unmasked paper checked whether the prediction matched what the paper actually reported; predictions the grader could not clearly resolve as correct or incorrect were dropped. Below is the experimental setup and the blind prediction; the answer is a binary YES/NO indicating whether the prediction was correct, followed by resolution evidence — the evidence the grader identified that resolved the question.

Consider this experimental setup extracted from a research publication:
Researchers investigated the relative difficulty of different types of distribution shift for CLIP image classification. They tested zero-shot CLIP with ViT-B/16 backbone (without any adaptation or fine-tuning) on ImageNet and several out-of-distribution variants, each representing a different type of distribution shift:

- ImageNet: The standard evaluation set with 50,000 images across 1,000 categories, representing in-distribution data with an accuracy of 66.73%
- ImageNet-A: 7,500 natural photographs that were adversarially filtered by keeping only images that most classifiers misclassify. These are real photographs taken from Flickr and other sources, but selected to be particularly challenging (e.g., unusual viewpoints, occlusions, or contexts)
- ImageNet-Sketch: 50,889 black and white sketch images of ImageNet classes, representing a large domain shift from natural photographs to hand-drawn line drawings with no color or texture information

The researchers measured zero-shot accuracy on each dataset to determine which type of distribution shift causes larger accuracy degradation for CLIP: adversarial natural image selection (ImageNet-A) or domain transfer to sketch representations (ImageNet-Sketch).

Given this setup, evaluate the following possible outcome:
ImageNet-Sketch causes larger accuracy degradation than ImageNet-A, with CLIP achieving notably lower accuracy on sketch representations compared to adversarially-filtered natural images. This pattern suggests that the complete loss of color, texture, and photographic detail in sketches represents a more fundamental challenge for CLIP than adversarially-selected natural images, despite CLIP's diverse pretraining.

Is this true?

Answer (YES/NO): NO